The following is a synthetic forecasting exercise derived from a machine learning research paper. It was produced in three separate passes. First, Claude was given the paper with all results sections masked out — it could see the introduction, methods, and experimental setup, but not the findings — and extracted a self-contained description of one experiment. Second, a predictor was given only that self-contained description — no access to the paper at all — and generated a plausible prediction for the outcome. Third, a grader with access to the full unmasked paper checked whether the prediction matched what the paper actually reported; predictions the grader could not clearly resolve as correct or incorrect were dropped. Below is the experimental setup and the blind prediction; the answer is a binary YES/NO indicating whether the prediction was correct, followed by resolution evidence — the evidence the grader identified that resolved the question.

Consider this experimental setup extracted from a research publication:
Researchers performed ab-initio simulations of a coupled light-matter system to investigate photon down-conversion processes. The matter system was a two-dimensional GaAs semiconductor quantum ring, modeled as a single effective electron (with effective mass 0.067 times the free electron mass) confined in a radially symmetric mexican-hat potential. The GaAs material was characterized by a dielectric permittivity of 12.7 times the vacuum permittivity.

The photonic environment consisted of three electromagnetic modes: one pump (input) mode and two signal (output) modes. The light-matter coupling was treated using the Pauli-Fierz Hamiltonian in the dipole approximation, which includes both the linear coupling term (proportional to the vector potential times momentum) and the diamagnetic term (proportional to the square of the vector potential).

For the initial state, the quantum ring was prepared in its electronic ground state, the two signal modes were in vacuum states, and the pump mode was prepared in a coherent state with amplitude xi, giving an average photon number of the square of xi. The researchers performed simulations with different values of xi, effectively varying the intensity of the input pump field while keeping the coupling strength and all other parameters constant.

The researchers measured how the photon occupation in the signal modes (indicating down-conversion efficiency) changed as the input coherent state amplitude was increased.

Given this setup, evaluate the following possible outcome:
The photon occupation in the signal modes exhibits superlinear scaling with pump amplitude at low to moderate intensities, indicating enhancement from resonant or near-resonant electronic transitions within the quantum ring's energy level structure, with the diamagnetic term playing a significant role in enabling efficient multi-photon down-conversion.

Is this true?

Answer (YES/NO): NO